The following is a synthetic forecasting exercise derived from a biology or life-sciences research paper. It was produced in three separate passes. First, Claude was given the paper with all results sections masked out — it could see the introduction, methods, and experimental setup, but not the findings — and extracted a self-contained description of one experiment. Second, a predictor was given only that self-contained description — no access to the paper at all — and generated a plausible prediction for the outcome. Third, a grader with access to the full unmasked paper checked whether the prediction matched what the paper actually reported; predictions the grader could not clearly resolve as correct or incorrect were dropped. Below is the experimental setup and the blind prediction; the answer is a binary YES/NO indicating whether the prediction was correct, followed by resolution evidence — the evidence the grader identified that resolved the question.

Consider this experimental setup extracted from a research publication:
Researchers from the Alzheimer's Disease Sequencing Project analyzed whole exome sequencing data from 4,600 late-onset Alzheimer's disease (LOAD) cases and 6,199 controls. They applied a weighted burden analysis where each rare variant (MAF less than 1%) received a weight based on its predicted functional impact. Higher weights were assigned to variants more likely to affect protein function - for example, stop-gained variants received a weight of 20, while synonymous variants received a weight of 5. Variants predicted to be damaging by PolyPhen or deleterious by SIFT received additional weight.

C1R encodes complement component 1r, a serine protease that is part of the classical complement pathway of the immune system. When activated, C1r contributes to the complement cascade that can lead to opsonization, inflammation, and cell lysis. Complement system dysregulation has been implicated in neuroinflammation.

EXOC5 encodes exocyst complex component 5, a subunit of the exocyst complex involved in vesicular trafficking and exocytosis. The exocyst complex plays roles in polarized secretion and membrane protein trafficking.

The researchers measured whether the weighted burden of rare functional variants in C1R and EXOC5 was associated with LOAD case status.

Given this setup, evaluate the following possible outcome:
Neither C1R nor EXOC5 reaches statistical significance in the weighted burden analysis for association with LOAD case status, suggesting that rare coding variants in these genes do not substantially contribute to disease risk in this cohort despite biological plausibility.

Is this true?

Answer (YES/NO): NO